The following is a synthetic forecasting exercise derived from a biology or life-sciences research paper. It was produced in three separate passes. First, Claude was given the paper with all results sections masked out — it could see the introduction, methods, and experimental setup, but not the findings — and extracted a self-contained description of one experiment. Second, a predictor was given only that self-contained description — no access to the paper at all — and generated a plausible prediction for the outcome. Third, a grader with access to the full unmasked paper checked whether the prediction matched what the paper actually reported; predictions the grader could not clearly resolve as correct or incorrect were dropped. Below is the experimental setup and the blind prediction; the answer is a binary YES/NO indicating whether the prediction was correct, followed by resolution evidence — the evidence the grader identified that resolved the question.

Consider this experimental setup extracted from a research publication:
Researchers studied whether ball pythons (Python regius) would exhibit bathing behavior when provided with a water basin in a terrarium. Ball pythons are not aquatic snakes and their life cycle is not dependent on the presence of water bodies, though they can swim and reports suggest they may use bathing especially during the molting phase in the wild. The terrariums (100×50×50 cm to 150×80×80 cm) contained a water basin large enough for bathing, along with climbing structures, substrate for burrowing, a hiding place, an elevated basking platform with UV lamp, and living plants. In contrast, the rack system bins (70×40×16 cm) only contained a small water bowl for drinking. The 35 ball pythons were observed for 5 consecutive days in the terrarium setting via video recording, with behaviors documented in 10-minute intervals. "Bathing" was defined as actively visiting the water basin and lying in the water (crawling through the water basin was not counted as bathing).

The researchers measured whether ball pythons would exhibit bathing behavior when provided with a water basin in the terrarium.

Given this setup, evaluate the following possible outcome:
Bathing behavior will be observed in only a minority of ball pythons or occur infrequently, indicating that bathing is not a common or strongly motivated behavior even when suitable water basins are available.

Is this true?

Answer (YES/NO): YES